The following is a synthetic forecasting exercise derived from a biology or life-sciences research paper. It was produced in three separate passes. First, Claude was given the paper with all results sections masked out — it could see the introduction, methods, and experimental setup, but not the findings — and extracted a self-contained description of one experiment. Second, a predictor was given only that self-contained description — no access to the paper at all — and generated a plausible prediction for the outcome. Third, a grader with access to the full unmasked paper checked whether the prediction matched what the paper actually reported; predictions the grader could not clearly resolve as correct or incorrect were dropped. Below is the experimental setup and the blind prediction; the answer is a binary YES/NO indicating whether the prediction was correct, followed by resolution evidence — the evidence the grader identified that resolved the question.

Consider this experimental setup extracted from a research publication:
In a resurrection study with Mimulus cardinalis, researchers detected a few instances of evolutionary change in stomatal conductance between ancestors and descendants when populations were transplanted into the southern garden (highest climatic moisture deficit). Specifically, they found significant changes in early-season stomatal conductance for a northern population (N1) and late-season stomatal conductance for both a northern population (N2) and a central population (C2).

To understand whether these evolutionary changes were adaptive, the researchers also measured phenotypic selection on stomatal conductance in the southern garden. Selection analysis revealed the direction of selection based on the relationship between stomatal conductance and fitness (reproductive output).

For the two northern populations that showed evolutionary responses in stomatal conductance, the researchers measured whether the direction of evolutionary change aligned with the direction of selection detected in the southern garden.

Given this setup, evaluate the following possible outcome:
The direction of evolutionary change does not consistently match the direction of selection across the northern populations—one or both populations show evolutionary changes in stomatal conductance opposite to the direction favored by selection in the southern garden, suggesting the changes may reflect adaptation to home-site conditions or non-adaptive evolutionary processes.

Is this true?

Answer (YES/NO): YES